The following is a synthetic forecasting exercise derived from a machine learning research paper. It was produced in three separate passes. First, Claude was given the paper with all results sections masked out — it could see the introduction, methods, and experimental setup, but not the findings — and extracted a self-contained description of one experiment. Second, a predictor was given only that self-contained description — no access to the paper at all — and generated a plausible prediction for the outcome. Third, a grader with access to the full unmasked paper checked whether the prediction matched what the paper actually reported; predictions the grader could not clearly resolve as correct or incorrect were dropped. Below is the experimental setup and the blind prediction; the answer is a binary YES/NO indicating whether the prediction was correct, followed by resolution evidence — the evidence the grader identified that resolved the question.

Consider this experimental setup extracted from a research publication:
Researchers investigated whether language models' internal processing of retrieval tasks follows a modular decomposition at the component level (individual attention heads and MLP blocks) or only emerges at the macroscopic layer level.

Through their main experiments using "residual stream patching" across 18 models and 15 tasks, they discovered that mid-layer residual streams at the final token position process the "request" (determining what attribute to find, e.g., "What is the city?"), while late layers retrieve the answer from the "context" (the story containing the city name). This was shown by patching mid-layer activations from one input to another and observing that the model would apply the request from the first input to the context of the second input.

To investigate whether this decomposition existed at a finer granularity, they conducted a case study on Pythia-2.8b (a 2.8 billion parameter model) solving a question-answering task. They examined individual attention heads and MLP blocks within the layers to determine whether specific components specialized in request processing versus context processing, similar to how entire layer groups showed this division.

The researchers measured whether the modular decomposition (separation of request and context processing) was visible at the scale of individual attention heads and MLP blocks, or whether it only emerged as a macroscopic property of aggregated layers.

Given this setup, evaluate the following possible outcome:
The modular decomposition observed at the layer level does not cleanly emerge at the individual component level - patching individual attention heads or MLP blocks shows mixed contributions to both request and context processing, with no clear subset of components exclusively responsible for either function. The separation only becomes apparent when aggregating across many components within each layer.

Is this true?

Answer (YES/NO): NO